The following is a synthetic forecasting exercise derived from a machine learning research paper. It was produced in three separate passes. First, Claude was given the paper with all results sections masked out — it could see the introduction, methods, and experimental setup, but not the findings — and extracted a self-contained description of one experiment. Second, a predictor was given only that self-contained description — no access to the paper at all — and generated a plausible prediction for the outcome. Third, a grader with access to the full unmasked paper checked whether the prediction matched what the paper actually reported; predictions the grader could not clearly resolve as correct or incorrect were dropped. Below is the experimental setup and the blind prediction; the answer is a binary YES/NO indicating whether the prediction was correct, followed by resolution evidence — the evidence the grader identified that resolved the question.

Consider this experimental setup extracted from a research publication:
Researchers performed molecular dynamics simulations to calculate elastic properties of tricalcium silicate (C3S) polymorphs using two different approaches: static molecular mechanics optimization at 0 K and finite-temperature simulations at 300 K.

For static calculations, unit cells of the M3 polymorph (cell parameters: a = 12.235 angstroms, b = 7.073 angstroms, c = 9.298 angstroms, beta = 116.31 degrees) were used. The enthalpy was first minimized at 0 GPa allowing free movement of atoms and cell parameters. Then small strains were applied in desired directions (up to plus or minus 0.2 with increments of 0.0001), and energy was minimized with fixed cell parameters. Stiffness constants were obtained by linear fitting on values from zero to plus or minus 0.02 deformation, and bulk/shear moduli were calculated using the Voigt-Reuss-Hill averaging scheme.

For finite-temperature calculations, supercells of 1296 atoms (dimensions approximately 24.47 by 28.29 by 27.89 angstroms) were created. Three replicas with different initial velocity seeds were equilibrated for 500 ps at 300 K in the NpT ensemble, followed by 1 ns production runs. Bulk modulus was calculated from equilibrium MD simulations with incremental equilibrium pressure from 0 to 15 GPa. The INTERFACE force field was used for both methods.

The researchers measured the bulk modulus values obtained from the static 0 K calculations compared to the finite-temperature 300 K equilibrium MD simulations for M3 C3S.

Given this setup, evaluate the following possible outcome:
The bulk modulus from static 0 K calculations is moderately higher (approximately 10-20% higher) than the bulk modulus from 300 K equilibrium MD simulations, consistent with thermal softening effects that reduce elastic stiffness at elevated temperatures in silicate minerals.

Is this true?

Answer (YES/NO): NO